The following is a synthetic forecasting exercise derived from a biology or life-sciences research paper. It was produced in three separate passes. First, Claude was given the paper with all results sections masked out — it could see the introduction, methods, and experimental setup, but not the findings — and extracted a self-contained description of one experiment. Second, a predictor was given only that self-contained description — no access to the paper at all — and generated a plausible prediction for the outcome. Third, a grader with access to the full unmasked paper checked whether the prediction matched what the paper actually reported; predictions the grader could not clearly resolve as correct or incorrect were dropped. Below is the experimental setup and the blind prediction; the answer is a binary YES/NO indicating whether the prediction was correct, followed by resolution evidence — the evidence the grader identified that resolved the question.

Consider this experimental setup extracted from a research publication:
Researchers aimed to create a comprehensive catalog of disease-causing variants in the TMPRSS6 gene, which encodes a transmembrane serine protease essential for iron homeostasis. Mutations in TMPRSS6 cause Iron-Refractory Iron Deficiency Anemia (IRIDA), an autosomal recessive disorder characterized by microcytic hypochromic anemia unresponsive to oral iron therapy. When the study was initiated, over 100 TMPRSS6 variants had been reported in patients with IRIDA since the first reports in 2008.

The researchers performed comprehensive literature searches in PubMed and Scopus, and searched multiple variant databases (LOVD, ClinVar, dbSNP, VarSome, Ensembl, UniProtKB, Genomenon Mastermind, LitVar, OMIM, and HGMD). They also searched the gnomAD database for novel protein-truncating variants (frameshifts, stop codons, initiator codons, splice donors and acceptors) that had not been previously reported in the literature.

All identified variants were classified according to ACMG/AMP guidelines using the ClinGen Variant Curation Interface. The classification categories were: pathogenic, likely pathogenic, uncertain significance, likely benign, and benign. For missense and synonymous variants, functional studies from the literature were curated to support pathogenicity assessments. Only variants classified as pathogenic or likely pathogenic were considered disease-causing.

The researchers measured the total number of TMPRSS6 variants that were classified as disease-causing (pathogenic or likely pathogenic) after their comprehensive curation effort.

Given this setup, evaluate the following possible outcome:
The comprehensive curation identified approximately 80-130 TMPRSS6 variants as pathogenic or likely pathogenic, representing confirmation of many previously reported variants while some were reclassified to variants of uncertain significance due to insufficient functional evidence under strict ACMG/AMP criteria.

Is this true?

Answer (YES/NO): YES